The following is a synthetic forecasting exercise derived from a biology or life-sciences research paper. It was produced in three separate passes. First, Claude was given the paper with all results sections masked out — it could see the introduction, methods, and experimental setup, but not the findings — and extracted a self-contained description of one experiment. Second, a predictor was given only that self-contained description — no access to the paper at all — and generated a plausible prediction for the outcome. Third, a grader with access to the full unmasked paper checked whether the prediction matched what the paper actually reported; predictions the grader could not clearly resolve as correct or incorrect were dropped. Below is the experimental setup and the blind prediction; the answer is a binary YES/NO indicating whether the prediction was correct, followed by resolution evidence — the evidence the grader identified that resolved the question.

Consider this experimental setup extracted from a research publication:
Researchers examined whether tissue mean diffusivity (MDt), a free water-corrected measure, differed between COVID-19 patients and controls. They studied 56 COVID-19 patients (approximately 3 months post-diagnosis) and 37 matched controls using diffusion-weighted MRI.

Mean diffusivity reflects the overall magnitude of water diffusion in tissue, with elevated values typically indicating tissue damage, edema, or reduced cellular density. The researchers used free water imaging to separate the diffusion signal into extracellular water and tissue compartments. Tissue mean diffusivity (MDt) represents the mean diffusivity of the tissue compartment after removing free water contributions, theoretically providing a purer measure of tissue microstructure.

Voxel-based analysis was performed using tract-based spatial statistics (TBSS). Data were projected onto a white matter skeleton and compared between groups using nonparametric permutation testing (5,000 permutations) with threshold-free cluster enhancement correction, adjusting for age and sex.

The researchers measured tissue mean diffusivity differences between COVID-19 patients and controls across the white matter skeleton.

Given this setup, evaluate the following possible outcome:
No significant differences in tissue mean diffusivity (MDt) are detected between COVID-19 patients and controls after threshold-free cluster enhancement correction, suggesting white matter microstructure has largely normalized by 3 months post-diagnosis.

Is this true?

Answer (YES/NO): NO